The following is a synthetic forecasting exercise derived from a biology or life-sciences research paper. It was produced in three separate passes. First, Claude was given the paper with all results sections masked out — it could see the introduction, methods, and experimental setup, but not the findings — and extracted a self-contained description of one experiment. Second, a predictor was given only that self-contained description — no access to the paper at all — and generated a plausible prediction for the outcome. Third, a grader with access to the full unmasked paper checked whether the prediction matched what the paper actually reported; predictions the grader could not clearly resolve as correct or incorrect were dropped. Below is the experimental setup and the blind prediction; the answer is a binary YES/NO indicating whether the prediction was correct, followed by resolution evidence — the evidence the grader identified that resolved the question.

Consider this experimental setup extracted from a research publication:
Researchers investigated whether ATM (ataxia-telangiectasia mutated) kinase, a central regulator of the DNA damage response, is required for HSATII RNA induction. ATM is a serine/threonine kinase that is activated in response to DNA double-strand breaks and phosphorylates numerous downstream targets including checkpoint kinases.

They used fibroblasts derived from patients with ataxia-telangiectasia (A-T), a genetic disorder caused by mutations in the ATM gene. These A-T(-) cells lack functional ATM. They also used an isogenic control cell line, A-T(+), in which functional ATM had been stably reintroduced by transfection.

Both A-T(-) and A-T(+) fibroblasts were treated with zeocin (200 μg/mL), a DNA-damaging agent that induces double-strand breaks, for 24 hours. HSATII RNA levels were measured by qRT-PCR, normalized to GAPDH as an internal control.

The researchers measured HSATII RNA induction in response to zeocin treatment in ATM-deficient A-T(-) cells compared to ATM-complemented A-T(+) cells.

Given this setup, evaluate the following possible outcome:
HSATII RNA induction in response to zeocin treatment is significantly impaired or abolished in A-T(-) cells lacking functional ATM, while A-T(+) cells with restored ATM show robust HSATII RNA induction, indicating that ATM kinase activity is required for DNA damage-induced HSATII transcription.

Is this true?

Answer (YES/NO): NO